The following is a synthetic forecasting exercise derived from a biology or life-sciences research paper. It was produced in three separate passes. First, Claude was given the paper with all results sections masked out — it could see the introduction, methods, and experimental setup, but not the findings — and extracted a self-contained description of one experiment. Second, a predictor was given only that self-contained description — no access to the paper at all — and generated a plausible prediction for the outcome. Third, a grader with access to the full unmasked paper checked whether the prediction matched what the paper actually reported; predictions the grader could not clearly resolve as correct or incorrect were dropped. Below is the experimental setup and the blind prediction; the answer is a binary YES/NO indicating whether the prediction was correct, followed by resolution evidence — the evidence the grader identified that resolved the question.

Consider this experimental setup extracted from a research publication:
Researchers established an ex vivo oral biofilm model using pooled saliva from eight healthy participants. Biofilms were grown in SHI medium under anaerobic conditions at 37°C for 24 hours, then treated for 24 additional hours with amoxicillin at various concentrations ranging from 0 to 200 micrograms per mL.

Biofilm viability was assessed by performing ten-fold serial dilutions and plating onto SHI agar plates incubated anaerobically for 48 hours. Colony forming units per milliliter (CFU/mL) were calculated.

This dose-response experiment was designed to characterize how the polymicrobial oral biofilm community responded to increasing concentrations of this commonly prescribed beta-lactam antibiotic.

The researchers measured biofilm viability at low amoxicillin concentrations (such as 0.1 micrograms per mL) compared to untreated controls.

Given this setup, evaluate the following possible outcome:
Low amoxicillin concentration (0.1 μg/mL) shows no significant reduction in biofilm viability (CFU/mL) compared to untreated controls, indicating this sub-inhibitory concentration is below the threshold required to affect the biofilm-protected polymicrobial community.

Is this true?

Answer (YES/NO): NO